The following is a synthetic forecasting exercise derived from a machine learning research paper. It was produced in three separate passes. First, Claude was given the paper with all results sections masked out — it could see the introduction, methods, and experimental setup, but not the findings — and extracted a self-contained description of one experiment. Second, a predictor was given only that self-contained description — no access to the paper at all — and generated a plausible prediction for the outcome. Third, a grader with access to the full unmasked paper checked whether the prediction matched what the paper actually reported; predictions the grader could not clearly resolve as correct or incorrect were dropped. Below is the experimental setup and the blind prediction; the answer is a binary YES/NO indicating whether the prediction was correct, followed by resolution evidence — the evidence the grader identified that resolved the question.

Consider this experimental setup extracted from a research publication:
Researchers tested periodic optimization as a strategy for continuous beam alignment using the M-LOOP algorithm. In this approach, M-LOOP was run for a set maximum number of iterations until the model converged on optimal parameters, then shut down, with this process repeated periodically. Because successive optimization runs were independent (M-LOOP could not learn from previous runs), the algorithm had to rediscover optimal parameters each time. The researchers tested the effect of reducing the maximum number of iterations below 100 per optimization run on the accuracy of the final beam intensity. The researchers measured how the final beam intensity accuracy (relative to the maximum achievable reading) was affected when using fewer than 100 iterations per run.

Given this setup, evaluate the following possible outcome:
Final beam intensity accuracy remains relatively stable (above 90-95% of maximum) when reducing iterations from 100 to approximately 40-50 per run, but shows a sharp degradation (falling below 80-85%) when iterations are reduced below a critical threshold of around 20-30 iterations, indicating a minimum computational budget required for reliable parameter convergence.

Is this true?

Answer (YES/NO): NO